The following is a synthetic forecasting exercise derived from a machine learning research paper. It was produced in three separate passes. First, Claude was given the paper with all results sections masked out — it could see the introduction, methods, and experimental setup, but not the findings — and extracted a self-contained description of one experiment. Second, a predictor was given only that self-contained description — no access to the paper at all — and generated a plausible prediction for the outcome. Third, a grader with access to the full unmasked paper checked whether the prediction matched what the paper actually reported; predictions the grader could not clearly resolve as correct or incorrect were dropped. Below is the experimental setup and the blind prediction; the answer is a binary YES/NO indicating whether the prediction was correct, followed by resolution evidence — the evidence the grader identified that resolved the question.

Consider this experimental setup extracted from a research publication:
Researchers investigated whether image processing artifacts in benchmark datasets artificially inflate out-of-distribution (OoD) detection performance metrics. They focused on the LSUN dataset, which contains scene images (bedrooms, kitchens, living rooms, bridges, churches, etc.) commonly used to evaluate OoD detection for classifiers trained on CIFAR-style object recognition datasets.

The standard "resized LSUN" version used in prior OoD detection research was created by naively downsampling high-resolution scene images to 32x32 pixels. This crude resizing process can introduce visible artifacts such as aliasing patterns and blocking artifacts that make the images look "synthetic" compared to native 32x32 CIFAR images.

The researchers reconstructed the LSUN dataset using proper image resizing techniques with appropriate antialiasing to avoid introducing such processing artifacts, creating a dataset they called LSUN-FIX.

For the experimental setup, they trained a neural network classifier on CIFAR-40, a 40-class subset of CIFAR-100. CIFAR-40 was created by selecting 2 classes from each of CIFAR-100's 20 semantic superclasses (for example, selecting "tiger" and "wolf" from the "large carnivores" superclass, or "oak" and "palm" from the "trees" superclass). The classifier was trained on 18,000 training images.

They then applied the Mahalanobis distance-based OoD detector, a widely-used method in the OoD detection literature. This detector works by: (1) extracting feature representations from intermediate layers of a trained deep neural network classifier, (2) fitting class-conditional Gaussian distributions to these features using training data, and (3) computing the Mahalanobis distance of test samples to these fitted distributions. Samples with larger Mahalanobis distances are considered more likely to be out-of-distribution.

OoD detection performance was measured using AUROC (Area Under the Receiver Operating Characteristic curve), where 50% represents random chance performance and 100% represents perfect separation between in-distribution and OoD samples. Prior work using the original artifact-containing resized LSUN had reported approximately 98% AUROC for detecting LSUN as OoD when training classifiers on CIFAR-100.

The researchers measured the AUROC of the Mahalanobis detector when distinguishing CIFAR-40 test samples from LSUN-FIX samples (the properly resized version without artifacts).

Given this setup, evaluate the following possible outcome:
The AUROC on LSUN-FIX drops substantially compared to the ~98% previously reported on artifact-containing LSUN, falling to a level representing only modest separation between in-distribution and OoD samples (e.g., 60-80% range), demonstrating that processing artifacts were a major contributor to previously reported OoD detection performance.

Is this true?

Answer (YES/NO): NO